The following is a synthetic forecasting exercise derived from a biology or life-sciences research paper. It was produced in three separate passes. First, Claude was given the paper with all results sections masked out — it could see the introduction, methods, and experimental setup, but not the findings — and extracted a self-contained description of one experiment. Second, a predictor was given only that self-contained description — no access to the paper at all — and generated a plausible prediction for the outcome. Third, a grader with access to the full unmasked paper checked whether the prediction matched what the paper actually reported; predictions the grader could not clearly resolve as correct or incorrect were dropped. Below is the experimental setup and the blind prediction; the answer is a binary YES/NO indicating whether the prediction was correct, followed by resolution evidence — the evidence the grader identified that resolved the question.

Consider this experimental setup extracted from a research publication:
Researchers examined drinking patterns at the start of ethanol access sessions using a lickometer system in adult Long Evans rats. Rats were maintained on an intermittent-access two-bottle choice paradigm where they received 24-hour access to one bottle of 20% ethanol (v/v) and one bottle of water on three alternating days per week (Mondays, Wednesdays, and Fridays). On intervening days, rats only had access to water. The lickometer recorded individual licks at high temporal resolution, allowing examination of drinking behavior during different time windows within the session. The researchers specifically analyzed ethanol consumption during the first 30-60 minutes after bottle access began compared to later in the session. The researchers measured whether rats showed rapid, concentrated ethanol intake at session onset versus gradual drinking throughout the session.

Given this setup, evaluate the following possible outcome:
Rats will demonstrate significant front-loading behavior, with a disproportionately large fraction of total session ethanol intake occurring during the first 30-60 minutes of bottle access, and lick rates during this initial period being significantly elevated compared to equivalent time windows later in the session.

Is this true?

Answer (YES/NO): YES